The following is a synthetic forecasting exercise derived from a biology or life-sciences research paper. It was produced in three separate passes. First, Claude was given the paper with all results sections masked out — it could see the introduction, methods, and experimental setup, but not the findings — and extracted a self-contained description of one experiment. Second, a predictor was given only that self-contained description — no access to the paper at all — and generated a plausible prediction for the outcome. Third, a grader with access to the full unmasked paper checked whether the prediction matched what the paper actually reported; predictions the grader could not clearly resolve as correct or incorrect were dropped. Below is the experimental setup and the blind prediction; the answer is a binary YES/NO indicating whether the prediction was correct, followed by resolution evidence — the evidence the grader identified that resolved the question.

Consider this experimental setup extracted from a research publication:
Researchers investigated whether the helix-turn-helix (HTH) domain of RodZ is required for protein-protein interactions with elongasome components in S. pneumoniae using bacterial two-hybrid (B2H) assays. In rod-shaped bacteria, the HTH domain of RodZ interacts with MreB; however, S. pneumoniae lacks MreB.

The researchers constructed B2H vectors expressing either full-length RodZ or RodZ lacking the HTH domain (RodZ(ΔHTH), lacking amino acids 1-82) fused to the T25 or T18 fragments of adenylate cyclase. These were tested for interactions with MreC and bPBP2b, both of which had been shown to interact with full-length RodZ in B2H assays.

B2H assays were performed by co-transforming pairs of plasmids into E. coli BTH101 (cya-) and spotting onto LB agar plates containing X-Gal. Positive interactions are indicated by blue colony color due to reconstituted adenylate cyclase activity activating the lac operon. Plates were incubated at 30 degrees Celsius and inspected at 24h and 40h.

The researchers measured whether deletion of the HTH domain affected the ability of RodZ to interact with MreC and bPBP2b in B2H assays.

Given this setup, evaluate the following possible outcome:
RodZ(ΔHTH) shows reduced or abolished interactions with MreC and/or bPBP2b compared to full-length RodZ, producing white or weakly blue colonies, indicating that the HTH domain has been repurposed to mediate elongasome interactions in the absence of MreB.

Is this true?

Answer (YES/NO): YES